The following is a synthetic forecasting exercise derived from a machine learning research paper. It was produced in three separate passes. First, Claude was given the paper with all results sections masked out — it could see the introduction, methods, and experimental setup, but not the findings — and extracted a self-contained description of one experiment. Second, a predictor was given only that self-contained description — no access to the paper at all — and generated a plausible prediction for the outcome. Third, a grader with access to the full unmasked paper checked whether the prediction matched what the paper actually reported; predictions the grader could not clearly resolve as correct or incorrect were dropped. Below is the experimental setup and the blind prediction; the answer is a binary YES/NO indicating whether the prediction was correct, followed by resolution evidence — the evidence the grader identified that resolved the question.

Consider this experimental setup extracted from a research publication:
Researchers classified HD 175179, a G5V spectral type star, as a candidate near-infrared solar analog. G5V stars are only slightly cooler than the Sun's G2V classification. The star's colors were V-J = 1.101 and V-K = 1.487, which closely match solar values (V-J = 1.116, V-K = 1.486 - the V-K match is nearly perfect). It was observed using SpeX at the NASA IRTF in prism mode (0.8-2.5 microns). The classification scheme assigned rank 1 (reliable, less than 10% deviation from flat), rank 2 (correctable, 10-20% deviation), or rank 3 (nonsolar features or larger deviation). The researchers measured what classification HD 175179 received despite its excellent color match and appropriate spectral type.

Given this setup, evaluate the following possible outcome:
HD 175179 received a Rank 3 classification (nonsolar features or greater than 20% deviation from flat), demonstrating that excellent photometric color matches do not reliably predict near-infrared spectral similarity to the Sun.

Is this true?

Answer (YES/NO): YES